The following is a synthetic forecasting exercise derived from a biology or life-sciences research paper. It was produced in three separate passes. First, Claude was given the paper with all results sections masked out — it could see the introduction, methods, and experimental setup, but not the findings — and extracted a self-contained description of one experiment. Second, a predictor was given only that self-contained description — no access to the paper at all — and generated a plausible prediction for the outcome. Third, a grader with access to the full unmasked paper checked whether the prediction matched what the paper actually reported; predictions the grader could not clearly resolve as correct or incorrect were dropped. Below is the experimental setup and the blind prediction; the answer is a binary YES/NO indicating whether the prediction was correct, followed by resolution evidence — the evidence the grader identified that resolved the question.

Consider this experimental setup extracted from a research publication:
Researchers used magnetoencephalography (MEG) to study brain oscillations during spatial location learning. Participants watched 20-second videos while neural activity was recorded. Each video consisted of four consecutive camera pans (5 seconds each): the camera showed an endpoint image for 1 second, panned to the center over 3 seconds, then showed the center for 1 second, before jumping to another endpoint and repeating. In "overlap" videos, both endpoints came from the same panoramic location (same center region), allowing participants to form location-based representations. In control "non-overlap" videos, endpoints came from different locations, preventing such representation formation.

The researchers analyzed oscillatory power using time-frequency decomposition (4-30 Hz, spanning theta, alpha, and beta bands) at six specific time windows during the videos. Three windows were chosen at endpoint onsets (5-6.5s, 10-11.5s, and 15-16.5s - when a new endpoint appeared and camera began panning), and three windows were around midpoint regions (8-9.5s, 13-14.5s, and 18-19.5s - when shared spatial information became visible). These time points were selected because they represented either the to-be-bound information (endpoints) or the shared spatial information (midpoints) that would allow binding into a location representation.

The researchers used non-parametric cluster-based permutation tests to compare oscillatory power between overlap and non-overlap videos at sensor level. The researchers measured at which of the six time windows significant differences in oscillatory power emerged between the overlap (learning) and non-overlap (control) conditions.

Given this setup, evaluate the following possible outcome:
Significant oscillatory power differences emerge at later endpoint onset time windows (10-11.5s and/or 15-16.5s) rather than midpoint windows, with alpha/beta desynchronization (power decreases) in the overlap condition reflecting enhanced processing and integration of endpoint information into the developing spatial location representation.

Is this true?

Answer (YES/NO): NO